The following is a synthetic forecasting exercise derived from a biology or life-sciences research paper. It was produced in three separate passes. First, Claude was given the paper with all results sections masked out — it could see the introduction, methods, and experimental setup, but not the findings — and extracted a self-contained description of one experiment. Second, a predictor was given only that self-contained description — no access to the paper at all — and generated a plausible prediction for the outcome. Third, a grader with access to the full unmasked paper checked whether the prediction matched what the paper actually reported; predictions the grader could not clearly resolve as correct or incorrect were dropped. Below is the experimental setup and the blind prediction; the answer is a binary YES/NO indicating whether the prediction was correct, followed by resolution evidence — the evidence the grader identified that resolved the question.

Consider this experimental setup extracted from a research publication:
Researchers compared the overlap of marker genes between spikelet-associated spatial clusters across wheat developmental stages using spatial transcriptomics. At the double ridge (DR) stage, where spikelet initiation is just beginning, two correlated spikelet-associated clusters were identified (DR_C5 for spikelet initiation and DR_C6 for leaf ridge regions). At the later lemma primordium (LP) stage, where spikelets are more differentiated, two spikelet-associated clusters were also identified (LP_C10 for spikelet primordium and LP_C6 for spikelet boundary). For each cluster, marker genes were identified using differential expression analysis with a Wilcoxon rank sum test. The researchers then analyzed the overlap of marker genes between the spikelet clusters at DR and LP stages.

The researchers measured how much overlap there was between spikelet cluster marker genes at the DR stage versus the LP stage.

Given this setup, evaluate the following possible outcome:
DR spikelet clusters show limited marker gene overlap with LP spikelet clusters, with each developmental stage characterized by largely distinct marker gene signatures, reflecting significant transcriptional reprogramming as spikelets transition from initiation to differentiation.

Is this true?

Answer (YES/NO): YES